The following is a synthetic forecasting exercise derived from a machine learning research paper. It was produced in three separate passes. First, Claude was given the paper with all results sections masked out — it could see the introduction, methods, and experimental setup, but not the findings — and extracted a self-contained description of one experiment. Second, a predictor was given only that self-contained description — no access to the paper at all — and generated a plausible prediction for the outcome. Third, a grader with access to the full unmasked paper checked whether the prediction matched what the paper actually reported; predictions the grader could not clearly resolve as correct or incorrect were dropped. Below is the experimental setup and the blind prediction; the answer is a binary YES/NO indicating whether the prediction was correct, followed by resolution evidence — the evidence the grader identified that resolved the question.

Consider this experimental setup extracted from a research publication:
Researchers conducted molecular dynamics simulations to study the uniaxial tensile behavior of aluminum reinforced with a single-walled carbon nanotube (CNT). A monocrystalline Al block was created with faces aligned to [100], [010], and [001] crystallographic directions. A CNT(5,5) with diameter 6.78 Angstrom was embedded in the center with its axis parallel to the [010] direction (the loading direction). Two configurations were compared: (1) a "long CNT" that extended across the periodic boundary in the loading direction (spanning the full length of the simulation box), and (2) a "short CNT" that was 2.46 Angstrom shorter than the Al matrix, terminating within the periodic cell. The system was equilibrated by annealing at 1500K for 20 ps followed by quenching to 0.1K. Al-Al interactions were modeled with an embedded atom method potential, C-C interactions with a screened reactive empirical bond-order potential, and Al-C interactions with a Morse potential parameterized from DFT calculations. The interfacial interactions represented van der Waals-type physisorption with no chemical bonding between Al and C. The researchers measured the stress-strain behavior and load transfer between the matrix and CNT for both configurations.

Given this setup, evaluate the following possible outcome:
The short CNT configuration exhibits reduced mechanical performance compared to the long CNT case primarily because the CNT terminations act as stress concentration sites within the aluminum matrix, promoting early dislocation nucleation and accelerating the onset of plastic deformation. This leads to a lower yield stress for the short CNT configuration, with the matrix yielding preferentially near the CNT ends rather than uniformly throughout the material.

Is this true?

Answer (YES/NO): NO